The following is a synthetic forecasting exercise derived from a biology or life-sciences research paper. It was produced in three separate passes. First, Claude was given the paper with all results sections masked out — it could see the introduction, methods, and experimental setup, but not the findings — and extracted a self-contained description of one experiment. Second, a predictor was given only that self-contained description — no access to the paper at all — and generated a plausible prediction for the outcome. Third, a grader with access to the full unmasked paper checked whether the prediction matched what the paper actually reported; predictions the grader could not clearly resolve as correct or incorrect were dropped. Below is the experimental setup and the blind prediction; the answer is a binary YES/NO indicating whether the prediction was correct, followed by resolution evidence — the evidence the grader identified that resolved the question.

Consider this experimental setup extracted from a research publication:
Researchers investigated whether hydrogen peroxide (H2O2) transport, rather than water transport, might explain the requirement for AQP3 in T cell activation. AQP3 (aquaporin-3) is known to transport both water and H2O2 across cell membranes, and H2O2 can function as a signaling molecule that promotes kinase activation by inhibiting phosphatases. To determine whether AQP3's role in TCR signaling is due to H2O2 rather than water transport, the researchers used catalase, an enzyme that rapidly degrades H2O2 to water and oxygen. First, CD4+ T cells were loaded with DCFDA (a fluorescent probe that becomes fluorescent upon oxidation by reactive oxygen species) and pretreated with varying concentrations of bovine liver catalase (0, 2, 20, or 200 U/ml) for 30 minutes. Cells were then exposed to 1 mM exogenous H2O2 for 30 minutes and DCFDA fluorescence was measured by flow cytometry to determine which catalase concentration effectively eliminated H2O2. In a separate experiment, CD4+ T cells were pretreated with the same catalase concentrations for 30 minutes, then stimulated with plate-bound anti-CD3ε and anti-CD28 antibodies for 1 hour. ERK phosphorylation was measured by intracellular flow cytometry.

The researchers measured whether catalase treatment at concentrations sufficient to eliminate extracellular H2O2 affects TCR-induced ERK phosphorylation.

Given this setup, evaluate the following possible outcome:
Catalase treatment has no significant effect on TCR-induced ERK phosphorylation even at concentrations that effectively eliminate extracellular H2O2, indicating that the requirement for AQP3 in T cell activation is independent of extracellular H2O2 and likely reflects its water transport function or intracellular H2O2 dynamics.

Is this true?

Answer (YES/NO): YES